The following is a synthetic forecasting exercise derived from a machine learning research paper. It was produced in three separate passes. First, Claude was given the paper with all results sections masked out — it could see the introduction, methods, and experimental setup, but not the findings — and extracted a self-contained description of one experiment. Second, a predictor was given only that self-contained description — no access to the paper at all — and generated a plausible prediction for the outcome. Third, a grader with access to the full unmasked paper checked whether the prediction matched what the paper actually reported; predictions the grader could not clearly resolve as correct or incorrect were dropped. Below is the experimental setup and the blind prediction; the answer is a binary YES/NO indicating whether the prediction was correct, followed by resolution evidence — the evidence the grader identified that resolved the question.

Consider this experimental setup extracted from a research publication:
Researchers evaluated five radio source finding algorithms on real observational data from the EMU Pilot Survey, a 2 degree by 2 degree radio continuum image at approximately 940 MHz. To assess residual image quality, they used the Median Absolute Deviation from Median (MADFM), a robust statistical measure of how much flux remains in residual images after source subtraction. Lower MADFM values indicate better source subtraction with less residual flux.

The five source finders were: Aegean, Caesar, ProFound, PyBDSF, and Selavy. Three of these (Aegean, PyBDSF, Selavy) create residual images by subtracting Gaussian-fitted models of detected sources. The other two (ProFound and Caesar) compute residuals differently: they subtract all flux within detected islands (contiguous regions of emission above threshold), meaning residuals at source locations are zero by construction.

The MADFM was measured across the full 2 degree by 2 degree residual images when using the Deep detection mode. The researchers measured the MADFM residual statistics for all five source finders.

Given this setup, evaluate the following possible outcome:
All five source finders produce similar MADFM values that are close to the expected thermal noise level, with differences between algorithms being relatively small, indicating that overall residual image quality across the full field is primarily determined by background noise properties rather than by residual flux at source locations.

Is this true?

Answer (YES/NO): NO